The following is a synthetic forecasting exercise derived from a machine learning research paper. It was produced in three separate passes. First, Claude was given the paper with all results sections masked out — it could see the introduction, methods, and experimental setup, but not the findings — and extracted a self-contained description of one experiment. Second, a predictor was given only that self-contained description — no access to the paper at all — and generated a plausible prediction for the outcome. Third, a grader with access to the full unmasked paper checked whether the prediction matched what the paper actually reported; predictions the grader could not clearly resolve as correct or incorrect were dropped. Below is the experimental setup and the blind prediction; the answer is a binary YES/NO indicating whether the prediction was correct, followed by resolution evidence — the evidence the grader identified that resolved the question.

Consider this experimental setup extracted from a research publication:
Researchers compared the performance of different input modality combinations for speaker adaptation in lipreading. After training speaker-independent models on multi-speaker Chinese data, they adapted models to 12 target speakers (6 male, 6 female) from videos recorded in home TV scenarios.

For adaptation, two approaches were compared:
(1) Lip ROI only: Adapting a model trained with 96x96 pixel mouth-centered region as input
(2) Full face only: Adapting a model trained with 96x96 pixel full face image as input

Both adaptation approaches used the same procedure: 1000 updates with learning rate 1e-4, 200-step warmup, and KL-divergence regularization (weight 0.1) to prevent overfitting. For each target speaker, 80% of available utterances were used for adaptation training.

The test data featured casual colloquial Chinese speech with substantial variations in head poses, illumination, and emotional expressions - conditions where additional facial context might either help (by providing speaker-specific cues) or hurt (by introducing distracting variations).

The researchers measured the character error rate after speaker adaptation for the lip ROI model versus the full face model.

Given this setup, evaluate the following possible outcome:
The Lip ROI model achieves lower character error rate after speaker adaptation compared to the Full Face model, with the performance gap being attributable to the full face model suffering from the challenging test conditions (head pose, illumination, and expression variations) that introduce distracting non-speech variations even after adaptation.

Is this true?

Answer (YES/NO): NO